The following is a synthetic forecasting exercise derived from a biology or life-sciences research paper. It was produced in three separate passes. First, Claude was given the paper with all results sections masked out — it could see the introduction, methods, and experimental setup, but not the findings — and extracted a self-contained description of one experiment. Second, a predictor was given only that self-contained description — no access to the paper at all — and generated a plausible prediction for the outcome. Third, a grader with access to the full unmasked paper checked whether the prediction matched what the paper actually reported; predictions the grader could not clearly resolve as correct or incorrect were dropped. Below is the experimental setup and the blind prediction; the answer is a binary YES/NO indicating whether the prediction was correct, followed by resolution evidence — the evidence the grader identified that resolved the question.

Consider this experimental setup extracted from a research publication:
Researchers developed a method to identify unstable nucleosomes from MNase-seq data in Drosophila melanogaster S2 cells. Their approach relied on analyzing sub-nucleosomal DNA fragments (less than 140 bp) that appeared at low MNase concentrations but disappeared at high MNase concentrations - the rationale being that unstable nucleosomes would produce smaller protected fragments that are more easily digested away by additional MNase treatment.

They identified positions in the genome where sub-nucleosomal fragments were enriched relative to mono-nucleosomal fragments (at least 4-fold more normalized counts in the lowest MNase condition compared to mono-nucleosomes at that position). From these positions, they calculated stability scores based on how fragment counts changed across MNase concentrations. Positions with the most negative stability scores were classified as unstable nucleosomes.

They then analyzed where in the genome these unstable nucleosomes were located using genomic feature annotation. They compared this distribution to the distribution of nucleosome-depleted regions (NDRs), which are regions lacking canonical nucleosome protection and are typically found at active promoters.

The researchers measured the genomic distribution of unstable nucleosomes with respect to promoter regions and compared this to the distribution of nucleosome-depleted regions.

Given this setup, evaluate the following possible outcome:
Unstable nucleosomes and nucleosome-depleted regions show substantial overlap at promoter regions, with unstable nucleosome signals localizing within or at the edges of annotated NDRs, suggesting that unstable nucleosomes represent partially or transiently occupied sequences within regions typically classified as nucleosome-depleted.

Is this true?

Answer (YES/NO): NO